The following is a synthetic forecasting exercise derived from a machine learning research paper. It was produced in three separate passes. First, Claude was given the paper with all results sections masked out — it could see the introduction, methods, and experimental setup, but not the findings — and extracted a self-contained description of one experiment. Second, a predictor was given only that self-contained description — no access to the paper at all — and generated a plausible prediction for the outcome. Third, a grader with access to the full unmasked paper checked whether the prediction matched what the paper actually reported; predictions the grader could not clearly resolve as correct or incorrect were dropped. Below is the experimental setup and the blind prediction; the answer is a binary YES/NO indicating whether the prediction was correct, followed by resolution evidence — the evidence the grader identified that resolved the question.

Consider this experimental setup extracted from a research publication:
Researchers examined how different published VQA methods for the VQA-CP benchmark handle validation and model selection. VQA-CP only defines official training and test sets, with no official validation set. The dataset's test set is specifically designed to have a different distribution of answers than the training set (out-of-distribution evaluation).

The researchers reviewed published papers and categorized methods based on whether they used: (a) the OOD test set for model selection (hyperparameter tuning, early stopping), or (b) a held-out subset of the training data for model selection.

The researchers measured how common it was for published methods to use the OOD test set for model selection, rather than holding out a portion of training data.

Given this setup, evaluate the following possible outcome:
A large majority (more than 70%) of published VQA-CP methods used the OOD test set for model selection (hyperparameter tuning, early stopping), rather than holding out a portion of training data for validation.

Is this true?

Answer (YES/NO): NO